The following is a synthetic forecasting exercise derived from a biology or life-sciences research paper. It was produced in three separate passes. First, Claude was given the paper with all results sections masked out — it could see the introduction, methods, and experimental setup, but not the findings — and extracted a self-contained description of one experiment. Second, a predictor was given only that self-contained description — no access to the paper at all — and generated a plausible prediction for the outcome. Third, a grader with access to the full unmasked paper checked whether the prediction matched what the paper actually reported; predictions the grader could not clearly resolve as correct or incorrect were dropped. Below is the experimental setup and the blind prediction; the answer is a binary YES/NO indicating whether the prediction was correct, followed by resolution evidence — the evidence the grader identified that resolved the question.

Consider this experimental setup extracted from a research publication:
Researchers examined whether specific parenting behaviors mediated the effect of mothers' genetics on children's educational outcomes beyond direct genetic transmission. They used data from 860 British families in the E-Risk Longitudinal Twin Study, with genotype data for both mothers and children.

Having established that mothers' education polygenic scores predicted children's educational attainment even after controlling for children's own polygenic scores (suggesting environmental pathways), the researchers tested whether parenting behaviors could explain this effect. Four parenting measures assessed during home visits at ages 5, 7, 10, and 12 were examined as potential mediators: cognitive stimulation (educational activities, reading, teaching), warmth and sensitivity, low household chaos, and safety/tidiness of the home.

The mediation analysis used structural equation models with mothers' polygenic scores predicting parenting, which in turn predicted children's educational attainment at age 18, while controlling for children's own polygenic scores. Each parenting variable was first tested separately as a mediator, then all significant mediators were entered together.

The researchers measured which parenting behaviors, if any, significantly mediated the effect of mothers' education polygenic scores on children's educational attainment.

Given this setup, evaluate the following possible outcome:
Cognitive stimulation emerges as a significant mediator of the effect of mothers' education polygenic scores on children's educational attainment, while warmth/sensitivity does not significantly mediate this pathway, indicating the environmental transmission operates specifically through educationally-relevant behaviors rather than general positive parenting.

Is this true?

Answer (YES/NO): YES